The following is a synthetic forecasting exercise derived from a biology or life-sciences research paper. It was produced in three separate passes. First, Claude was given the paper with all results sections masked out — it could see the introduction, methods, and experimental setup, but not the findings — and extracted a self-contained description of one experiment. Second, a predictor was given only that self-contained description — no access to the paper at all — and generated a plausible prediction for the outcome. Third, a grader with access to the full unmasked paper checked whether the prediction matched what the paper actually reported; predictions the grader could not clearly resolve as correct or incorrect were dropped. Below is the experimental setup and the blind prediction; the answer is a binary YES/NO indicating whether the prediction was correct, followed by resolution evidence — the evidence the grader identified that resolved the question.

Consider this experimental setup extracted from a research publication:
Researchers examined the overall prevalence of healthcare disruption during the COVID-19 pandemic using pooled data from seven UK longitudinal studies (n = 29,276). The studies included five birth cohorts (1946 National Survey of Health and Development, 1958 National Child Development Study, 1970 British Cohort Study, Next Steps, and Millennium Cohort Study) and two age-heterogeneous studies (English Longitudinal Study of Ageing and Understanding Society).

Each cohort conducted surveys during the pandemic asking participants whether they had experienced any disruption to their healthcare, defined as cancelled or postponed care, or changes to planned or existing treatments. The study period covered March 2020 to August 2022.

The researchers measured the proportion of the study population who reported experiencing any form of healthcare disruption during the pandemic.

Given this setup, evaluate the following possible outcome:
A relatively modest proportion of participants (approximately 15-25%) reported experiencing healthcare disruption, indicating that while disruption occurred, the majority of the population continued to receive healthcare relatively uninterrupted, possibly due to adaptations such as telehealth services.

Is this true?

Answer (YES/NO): NO